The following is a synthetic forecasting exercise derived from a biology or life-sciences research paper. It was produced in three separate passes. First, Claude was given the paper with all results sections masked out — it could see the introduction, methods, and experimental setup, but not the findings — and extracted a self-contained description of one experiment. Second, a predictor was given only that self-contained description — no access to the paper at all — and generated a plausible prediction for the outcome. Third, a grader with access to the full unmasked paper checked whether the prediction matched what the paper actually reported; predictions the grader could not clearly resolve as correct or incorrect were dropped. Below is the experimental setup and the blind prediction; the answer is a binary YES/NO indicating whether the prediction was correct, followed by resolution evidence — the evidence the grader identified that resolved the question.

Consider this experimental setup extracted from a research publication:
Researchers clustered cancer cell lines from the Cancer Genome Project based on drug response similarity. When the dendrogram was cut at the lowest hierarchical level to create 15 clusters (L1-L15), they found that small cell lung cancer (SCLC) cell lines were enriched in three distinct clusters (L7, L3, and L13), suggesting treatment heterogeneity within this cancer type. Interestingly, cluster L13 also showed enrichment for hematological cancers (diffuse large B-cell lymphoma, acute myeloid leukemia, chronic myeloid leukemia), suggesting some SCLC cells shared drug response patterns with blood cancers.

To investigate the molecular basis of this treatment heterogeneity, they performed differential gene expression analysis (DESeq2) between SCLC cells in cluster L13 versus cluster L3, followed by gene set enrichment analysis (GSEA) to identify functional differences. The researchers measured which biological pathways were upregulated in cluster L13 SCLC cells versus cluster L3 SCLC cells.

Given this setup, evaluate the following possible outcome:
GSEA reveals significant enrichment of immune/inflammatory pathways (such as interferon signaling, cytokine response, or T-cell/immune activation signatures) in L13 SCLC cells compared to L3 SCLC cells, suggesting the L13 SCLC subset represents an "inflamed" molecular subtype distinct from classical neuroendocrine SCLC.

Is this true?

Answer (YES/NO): NO